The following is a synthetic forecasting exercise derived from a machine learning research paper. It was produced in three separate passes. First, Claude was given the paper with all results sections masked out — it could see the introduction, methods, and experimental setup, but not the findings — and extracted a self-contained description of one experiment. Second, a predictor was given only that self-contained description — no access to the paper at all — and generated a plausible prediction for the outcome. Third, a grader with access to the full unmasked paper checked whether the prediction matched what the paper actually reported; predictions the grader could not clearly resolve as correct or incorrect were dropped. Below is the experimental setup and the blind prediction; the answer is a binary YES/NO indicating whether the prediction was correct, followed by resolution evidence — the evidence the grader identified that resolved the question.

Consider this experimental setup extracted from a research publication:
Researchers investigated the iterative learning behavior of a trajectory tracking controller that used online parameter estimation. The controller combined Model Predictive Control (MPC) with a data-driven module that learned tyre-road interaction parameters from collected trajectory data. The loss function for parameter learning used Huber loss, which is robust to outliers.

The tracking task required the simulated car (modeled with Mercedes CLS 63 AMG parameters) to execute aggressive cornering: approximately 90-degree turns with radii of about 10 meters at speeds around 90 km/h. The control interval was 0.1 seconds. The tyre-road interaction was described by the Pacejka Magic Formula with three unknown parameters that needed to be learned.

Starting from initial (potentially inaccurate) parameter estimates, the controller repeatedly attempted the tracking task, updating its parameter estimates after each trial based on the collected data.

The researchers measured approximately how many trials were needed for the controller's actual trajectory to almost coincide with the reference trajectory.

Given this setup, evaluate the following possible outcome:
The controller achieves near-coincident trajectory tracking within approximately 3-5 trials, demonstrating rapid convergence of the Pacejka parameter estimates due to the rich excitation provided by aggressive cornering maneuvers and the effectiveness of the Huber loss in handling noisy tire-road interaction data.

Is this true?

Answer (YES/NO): NO